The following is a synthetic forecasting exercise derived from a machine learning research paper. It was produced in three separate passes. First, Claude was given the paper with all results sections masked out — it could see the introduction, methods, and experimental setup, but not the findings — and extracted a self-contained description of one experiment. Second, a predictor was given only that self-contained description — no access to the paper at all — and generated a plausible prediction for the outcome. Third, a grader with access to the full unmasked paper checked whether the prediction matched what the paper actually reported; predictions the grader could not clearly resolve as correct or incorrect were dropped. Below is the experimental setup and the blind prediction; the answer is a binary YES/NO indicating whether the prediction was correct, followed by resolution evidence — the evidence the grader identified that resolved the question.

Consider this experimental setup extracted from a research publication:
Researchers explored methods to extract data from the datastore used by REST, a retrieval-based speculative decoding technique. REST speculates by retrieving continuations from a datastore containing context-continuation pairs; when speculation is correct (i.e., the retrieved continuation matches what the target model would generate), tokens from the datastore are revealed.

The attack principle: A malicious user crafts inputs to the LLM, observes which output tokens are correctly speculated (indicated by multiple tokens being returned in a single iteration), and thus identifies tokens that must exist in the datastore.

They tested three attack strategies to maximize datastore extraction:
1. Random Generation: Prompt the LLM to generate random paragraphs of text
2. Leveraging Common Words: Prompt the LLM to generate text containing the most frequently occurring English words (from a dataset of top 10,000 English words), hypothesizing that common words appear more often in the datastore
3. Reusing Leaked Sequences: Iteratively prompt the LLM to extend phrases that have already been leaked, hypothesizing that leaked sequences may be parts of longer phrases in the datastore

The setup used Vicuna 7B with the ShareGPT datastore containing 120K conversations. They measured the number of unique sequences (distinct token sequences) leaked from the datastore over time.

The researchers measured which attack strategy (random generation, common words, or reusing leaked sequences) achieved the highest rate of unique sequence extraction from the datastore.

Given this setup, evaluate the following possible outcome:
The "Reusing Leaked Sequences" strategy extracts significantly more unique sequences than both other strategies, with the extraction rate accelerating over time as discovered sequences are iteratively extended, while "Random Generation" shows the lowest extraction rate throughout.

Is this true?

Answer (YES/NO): NO